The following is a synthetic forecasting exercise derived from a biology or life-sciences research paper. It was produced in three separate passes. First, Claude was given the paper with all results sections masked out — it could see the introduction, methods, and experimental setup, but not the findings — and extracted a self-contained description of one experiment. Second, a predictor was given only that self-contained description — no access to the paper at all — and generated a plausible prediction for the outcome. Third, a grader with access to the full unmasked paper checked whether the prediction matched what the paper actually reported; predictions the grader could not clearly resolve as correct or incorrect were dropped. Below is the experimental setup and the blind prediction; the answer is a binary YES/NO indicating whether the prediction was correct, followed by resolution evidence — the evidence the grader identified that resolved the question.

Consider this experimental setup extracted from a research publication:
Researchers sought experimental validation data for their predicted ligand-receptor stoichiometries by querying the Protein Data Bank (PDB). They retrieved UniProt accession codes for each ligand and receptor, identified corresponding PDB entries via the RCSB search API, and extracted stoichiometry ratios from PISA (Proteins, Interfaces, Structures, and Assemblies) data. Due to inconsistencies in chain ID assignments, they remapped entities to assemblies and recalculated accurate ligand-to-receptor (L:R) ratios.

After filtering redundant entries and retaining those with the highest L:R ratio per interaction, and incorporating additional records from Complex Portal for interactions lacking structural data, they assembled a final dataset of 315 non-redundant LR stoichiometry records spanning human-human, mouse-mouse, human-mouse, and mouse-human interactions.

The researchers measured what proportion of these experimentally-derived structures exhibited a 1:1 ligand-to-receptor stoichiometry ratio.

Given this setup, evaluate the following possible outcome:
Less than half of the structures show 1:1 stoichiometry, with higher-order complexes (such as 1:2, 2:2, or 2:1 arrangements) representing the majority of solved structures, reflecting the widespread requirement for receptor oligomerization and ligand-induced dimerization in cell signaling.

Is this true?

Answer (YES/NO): NO